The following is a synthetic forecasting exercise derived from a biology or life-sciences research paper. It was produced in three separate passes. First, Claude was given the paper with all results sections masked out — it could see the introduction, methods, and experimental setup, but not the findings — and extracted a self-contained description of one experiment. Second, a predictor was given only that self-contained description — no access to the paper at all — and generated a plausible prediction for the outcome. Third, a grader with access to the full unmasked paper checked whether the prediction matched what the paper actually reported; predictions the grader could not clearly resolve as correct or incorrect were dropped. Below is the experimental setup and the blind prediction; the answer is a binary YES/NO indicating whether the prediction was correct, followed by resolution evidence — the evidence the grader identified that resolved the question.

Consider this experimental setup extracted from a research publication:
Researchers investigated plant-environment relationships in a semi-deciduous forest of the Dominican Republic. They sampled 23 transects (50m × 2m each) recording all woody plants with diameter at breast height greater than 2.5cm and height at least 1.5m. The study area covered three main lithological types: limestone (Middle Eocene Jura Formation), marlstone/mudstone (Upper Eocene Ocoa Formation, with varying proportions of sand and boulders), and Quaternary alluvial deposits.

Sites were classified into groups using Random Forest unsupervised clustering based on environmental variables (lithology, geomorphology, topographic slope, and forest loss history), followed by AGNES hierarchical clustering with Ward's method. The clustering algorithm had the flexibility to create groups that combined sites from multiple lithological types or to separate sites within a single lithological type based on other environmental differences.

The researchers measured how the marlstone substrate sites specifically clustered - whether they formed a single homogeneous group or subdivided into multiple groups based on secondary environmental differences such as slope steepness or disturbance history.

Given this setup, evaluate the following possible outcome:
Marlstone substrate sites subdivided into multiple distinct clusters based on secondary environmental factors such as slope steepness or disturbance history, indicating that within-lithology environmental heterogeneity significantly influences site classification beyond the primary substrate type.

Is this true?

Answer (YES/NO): YES